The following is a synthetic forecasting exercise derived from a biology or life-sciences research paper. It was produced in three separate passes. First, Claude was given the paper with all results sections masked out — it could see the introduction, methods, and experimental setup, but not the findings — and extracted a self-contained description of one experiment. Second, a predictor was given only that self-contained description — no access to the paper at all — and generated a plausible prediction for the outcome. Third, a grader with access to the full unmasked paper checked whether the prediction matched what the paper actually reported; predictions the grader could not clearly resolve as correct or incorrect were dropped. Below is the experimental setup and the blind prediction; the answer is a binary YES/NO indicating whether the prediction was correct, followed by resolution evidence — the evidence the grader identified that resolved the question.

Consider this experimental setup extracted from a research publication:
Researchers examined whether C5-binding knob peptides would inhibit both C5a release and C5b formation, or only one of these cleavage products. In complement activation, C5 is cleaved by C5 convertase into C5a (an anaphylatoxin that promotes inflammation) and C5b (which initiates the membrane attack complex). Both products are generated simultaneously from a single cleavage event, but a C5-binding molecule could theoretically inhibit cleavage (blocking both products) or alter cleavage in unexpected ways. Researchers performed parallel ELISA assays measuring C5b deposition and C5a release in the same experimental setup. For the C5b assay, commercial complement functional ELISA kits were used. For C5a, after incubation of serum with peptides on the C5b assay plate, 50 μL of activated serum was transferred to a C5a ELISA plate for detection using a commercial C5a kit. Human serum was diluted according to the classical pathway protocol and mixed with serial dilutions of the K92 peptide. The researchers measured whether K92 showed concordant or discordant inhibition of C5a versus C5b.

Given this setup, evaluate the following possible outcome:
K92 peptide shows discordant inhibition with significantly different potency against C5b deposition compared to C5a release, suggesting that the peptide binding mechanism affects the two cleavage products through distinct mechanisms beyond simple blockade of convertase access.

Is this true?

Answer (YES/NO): NO